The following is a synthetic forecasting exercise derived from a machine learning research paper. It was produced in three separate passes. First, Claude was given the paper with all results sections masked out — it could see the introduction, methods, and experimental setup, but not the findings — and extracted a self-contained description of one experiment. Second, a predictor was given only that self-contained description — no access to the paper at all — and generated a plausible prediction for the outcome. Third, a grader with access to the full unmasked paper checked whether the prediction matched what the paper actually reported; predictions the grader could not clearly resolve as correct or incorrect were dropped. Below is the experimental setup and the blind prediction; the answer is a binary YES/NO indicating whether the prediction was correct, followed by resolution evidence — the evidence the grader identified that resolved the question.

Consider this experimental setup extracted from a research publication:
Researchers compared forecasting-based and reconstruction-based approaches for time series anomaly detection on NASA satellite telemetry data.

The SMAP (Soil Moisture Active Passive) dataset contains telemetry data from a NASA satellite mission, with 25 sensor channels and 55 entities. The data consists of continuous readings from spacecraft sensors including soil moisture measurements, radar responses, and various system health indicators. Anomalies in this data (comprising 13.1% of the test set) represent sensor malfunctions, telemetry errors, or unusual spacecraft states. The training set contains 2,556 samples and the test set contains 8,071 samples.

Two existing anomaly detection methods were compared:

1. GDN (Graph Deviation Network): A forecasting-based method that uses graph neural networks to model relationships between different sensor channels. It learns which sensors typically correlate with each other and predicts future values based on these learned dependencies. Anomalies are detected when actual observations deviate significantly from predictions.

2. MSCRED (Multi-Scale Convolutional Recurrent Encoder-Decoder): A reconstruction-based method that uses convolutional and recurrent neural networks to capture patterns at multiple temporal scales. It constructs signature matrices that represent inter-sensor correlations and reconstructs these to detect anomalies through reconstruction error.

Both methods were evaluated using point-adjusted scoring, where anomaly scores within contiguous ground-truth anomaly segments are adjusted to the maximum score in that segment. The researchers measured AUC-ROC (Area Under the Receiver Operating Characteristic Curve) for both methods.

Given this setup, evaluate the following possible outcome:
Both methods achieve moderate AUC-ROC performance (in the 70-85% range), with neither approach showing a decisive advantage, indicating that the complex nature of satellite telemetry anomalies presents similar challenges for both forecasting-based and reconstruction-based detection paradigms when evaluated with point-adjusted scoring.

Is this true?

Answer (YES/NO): NO